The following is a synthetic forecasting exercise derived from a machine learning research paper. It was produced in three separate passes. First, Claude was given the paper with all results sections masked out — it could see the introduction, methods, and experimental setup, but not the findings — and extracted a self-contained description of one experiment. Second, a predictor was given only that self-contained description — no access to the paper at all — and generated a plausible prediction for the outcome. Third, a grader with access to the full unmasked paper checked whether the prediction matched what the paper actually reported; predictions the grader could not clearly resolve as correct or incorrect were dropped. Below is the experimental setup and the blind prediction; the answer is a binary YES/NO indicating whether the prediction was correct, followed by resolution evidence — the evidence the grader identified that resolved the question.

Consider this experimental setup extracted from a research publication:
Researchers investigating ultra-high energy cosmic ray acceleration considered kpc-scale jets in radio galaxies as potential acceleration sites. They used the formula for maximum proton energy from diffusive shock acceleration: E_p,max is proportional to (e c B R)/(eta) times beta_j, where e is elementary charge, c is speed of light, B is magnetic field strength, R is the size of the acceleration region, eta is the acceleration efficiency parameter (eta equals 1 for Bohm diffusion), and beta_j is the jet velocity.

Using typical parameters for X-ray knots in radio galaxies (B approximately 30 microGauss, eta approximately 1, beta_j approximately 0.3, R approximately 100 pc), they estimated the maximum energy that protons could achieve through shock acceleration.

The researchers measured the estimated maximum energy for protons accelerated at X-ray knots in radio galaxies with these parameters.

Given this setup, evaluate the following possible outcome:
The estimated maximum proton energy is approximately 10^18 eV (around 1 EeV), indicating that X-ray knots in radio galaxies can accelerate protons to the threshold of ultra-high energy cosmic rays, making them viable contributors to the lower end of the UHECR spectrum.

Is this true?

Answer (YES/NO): NO